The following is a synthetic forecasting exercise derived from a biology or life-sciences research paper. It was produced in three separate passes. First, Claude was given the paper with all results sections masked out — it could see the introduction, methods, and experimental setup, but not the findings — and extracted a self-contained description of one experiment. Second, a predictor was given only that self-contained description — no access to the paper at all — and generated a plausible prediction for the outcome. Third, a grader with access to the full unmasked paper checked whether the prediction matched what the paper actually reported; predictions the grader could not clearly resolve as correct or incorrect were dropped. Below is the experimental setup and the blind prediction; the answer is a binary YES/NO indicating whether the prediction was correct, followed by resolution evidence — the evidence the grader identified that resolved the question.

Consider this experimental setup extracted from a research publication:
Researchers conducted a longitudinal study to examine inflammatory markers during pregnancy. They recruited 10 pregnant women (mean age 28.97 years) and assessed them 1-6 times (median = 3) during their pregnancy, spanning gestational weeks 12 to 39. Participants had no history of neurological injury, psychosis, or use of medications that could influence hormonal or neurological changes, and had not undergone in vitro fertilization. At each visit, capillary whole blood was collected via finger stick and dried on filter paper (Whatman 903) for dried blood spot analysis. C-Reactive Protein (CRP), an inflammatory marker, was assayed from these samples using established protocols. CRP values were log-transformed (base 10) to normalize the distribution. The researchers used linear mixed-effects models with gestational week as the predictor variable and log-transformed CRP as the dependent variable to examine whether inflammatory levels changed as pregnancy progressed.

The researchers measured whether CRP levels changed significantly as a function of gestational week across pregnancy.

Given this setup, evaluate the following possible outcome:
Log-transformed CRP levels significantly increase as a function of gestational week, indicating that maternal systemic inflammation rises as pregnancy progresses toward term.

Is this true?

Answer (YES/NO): NO